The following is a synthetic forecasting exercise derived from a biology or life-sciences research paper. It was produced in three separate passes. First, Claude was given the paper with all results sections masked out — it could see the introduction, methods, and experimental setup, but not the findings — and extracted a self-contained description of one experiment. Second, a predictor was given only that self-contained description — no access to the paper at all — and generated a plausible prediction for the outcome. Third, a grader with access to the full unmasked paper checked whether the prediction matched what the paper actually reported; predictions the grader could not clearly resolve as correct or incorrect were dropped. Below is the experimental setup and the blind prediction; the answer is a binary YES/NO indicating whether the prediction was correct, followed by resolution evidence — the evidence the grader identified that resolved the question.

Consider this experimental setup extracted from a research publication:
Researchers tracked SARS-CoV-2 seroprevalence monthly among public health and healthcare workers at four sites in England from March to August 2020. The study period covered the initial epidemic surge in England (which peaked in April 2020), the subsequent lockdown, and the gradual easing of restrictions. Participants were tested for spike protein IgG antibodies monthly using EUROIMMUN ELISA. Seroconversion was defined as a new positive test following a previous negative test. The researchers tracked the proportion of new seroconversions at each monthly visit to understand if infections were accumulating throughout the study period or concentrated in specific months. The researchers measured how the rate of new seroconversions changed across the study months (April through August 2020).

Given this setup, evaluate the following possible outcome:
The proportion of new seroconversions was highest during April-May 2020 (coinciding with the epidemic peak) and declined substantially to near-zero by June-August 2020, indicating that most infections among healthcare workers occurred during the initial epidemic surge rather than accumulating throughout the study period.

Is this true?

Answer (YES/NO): YES